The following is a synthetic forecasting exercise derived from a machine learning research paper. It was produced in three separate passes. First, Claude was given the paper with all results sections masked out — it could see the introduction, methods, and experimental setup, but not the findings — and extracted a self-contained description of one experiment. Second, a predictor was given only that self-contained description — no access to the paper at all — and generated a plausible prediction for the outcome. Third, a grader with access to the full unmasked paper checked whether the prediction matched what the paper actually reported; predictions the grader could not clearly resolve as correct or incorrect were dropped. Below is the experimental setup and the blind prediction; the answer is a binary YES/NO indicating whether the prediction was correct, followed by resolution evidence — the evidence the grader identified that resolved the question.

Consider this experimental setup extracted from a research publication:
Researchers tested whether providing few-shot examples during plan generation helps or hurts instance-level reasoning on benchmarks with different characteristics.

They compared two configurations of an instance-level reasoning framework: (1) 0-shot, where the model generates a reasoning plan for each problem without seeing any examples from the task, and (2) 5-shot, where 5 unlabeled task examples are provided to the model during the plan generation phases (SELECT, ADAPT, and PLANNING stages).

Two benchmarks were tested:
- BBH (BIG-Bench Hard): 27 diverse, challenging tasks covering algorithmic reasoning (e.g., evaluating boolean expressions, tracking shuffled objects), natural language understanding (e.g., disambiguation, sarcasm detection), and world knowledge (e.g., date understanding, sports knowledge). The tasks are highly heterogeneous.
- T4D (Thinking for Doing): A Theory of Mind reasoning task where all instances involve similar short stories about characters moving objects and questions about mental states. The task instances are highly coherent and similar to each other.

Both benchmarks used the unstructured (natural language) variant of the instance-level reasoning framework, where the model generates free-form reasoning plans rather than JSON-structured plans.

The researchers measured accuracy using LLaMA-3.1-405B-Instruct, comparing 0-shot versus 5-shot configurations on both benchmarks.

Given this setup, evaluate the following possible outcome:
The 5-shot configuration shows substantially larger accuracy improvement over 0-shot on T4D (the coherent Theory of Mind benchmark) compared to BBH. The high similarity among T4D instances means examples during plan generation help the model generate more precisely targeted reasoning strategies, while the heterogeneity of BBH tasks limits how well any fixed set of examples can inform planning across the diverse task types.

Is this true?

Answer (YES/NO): YES